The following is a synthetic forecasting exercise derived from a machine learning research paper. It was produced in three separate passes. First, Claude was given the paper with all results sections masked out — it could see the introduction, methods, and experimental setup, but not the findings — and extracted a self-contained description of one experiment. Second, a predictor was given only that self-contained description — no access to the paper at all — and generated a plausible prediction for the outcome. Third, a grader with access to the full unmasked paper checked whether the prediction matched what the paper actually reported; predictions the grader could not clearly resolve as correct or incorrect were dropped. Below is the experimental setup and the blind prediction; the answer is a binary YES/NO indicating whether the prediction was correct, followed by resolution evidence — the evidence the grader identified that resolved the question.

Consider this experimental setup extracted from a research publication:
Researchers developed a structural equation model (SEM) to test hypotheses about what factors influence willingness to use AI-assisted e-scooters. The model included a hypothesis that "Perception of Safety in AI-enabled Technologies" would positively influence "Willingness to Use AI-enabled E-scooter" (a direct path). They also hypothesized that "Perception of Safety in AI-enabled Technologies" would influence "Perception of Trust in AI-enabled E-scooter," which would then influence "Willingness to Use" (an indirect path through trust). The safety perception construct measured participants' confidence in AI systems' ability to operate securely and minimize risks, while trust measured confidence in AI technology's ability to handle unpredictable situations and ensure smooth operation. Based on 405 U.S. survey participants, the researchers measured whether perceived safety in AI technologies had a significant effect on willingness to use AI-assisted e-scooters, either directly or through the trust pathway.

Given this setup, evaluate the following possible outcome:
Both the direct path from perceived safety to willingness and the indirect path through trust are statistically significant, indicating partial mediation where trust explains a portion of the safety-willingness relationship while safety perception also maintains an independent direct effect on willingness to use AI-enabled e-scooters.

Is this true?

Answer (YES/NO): YES